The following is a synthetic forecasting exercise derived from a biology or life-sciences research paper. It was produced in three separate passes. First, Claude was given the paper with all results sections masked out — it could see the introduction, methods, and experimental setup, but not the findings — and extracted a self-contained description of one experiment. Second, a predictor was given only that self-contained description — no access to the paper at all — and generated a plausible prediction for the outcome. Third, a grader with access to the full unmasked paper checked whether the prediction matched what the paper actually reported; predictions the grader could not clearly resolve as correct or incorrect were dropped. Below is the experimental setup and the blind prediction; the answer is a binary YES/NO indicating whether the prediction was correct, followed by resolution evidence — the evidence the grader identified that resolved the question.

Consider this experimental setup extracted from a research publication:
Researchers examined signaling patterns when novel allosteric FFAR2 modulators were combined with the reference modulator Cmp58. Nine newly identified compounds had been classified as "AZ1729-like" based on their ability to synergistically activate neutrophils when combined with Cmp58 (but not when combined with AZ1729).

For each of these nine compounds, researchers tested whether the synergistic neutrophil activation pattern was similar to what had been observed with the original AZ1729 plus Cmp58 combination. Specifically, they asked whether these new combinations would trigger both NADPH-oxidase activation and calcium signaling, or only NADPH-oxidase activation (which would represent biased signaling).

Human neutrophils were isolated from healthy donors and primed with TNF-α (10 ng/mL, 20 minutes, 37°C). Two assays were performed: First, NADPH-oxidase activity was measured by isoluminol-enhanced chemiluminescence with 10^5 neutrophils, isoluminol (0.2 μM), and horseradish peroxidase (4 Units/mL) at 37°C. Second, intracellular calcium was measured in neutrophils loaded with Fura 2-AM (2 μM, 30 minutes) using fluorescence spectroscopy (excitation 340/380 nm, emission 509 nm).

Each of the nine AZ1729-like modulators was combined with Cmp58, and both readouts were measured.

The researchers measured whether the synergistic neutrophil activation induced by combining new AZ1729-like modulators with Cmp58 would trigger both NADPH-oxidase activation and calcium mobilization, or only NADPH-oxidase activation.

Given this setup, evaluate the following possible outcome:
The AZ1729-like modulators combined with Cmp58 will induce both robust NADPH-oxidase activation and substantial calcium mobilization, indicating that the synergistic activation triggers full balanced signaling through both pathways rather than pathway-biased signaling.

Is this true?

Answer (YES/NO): NO